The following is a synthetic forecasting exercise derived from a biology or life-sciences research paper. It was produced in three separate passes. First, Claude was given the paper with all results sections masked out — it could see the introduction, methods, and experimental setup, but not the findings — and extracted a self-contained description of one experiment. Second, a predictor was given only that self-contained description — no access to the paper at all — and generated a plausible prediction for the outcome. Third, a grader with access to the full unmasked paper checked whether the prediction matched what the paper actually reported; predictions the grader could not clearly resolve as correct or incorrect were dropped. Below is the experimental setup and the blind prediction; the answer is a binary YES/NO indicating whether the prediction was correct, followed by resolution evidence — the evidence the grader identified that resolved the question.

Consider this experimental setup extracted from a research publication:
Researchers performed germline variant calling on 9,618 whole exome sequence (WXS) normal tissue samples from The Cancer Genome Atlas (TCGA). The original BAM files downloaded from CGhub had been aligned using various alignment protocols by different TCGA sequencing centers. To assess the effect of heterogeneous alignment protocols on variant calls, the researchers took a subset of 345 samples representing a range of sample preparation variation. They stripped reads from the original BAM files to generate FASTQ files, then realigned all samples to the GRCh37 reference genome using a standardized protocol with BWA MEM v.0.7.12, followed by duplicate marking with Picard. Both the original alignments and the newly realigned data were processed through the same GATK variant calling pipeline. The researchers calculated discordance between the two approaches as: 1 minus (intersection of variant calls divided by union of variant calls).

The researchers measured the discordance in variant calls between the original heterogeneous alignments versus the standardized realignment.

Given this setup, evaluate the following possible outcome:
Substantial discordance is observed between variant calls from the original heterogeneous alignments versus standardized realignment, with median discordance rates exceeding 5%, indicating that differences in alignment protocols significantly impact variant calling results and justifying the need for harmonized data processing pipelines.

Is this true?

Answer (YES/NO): NO